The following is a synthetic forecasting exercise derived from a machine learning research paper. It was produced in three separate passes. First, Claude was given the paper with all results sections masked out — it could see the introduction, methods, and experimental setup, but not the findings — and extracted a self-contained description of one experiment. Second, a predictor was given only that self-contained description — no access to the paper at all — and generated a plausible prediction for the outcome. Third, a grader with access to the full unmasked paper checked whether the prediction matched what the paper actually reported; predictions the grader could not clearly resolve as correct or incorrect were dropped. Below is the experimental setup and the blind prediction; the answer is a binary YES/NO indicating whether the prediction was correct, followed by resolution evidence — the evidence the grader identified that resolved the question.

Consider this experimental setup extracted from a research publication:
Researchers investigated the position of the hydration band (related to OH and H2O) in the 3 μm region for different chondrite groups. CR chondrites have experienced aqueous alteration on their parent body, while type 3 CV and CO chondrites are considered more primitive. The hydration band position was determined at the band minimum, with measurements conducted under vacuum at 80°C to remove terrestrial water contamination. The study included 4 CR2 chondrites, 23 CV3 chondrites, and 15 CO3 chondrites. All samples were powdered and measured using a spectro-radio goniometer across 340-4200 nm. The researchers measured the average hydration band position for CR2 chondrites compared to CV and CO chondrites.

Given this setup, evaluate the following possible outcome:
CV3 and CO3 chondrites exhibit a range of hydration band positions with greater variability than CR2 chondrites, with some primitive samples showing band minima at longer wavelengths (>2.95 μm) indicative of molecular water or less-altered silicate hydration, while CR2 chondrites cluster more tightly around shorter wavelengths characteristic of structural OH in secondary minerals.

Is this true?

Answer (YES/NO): NO